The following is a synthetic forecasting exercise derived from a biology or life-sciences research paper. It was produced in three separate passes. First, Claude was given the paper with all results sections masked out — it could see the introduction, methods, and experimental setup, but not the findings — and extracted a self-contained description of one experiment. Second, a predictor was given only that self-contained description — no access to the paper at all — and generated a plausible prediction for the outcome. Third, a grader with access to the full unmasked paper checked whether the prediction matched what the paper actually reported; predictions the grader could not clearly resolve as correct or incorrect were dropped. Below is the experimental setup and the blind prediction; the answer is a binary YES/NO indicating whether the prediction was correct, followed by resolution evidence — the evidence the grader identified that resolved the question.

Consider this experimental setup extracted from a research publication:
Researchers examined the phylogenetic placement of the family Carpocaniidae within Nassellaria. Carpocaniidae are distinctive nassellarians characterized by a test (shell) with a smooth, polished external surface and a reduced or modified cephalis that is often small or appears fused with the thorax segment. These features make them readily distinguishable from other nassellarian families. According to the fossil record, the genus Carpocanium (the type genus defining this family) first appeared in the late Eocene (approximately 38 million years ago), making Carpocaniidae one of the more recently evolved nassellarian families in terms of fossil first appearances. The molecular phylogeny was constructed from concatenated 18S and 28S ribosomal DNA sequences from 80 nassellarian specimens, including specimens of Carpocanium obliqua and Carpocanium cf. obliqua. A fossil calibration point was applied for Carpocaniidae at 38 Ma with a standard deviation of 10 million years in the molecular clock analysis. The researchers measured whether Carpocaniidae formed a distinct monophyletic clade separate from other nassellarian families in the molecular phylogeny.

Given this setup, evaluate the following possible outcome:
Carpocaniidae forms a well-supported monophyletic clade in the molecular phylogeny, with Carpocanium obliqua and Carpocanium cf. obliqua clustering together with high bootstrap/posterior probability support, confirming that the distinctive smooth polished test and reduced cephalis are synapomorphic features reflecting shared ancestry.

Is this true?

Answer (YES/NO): YES